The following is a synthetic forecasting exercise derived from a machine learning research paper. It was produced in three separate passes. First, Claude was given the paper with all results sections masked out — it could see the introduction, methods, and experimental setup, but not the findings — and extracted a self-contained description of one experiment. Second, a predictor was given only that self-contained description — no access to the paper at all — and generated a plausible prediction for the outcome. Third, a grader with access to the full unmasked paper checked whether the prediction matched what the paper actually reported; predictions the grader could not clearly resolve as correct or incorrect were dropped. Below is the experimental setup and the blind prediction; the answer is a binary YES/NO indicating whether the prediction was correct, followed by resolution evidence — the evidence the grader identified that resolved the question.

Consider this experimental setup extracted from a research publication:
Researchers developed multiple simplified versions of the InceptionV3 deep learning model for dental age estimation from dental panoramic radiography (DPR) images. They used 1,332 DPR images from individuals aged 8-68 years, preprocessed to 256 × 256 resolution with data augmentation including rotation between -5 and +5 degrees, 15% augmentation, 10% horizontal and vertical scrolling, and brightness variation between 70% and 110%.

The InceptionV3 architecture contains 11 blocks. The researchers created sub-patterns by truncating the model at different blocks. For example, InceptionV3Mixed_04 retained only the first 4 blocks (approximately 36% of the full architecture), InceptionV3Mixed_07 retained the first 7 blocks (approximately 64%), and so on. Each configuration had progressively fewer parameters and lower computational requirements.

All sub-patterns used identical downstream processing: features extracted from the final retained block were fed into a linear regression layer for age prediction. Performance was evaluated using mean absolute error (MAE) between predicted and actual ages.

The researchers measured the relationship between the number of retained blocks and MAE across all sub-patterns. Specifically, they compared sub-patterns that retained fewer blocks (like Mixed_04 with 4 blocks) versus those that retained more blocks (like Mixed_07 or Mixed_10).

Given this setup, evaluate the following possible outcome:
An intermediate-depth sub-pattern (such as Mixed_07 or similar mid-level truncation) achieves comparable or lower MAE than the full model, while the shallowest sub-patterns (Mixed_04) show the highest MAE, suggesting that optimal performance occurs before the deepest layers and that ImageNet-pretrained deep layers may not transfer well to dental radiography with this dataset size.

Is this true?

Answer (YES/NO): NO